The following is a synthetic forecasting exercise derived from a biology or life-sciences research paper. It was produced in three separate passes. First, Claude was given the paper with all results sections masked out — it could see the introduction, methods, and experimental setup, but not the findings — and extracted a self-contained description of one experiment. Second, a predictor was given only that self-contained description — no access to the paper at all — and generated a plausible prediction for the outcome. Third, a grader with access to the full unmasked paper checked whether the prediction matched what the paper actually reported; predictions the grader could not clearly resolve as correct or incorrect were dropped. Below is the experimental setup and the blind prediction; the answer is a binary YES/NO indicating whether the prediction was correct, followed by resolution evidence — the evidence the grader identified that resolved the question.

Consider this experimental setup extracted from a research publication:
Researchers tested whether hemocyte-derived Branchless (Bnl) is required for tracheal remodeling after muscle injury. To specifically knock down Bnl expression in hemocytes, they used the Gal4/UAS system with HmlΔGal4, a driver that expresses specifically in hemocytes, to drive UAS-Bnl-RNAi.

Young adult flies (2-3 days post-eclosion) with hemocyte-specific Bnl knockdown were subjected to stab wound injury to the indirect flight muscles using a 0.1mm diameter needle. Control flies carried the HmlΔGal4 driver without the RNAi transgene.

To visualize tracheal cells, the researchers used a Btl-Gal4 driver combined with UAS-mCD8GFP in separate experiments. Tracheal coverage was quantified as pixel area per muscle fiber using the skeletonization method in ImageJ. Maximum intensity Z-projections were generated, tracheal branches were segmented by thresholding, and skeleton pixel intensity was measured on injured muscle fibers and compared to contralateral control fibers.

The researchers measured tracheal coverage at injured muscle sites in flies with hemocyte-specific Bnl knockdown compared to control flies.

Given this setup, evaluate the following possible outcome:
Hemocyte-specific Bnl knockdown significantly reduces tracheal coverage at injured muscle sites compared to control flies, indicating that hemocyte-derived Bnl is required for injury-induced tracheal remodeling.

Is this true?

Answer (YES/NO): YES